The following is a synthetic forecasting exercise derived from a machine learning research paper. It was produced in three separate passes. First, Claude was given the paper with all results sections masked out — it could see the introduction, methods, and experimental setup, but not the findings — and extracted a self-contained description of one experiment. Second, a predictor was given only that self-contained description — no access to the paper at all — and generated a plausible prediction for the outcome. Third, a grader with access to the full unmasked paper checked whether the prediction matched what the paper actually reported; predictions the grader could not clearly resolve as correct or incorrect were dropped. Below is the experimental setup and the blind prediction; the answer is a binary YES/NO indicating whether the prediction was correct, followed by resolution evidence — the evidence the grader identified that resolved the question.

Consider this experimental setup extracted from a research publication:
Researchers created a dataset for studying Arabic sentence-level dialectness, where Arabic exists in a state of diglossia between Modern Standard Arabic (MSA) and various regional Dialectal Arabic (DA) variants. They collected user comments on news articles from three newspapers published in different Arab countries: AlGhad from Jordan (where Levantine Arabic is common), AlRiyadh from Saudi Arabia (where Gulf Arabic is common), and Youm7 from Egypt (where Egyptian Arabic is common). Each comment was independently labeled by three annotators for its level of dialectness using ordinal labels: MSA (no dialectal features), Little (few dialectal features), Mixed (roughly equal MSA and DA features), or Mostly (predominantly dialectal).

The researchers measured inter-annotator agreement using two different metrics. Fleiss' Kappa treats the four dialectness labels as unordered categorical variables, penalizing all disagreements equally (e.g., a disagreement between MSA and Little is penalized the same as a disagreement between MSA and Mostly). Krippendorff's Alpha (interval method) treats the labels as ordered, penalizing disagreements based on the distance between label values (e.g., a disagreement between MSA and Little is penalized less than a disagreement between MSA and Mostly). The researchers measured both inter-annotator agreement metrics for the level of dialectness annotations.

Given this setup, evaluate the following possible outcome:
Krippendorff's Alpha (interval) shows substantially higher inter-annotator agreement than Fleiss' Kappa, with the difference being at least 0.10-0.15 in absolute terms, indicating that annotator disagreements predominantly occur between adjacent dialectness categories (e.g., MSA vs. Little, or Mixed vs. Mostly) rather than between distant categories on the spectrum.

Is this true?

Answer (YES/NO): YES